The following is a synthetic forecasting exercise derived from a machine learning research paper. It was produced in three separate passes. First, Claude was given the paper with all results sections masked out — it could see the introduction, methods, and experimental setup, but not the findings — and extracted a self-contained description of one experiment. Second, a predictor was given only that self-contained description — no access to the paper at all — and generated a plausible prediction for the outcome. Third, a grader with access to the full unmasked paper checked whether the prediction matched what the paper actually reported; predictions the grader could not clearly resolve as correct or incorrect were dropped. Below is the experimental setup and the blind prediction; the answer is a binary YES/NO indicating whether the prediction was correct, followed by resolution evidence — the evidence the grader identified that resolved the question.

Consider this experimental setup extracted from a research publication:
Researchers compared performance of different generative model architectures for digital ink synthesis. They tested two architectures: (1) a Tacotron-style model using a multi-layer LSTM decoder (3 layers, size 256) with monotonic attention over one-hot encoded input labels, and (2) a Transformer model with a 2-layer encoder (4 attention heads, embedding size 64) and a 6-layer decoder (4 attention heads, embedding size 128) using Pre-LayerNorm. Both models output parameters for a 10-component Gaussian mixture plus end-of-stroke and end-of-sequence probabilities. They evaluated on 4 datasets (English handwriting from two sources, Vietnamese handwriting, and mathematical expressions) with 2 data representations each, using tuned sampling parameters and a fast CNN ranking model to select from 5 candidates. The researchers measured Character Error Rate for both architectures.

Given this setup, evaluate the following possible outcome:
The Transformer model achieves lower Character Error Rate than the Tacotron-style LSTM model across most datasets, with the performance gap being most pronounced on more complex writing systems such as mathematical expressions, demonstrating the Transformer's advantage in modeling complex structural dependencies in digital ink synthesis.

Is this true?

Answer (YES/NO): NO